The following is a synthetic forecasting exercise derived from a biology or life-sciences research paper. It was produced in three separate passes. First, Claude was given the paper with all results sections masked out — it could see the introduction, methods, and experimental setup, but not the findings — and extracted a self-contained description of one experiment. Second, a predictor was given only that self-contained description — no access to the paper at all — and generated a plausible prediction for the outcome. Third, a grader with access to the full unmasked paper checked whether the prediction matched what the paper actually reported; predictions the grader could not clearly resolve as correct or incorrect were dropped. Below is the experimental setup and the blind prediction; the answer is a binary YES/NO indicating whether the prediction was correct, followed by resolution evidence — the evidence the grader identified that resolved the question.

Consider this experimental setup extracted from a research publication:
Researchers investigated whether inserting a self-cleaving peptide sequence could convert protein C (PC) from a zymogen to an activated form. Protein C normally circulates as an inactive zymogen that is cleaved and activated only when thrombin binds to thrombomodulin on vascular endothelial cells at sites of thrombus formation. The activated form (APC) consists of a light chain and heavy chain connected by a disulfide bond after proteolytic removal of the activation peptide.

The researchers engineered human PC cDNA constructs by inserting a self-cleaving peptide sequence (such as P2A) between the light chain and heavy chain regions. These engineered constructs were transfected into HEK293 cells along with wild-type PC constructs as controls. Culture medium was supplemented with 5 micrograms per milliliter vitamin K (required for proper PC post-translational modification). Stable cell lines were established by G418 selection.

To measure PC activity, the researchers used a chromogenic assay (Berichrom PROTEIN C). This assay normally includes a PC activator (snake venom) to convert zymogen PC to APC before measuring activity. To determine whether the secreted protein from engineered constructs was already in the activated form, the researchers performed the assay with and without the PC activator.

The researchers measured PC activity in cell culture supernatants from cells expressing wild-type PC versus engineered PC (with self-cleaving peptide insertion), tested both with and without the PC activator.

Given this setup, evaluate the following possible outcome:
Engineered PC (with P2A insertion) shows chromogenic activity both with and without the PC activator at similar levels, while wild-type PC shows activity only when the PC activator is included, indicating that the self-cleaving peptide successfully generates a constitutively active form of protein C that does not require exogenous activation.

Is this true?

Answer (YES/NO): NO